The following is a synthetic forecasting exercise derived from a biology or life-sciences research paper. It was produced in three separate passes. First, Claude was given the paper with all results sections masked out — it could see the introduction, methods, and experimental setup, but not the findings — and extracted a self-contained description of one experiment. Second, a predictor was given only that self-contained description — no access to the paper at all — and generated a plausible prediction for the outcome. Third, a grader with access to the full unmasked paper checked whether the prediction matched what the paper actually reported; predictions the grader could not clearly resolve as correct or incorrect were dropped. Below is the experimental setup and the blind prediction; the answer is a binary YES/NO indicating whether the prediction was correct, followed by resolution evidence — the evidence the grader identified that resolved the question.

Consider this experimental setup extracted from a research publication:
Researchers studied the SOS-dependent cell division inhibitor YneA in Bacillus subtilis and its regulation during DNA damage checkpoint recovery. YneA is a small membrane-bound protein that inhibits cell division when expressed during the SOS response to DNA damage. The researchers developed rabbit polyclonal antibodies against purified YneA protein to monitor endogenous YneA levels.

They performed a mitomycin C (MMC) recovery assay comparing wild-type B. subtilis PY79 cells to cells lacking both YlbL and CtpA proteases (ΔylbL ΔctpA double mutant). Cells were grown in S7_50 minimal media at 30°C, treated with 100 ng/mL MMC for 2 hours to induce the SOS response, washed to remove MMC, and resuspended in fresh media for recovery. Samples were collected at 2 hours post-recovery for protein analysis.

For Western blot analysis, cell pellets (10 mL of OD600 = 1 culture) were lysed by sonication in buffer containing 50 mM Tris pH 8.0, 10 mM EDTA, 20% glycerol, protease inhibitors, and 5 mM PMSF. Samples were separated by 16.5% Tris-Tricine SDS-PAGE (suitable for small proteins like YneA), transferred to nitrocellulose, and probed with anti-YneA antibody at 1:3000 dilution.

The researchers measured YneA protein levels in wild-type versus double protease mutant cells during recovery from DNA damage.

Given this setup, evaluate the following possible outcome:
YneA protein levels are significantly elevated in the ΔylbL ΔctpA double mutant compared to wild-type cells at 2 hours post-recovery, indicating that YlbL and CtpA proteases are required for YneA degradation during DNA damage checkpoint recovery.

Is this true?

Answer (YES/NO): YES